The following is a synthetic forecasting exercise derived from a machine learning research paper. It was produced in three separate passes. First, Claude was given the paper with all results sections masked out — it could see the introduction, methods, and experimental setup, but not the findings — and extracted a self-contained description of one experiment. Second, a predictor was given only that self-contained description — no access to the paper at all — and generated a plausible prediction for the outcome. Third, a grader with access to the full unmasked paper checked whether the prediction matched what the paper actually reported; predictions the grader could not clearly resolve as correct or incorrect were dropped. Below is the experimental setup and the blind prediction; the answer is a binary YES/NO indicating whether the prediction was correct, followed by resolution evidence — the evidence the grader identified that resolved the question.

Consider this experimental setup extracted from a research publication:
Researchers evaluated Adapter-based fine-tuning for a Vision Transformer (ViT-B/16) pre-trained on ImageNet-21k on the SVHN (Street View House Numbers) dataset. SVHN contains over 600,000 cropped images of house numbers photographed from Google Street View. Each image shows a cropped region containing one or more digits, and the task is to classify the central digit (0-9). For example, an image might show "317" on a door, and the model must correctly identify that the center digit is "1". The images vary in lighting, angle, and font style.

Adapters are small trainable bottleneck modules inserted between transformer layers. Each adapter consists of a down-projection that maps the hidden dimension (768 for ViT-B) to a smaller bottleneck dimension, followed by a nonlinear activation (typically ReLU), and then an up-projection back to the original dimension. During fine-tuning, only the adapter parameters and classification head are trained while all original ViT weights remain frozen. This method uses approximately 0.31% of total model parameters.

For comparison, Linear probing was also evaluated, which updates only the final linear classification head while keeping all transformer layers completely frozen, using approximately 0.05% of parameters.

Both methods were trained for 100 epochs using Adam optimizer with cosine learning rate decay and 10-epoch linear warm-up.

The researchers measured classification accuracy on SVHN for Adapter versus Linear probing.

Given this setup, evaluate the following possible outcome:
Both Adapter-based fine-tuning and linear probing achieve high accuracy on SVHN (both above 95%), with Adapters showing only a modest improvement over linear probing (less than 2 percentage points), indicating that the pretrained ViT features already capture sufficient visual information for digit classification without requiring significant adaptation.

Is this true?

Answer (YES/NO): NO